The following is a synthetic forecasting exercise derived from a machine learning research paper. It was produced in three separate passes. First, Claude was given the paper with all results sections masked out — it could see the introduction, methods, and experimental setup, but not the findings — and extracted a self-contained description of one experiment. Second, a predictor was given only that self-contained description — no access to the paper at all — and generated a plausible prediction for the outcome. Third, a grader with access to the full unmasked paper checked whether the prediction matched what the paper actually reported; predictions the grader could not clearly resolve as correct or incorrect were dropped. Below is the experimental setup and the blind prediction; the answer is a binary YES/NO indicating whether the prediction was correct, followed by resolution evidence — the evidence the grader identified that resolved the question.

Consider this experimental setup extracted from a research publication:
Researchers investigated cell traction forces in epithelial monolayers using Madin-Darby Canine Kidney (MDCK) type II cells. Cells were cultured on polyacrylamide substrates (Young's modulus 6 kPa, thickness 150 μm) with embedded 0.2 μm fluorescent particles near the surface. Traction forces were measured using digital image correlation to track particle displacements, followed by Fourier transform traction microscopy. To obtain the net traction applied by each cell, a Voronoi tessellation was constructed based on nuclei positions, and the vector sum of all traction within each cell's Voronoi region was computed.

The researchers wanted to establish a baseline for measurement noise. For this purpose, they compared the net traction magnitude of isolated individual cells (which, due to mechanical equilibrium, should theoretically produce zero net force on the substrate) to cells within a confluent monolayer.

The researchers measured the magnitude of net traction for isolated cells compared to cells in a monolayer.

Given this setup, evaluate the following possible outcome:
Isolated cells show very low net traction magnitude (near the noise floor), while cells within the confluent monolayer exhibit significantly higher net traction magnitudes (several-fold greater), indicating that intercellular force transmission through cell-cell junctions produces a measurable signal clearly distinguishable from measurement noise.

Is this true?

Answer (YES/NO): YES